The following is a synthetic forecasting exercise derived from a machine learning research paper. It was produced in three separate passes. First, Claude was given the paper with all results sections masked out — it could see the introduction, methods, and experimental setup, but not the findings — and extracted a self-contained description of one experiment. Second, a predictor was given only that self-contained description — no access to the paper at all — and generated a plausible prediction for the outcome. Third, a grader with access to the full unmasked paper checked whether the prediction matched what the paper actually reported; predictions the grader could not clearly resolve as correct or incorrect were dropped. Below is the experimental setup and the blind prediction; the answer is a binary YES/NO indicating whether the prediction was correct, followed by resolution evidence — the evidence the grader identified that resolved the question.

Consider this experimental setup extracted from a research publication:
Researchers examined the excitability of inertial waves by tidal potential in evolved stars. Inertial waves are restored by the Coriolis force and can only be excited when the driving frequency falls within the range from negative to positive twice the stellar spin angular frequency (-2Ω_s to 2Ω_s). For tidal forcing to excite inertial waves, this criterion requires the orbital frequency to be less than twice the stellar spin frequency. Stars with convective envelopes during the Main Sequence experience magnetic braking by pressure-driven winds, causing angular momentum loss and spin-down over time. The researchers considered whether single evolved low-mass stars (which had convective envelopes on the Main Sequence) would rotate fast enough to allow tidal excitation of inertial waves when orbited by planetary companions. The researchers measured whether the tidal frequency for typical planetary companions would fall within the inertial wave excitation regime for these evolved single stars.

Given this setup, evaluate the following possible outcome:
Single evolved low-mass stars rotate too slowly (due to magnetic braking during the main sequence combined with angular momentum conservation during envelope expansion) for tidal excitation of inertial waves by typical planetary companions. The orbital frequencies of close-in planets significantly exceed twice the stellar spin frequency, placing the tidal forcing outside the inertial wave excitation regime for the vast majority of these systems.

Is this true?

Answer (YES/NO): YES